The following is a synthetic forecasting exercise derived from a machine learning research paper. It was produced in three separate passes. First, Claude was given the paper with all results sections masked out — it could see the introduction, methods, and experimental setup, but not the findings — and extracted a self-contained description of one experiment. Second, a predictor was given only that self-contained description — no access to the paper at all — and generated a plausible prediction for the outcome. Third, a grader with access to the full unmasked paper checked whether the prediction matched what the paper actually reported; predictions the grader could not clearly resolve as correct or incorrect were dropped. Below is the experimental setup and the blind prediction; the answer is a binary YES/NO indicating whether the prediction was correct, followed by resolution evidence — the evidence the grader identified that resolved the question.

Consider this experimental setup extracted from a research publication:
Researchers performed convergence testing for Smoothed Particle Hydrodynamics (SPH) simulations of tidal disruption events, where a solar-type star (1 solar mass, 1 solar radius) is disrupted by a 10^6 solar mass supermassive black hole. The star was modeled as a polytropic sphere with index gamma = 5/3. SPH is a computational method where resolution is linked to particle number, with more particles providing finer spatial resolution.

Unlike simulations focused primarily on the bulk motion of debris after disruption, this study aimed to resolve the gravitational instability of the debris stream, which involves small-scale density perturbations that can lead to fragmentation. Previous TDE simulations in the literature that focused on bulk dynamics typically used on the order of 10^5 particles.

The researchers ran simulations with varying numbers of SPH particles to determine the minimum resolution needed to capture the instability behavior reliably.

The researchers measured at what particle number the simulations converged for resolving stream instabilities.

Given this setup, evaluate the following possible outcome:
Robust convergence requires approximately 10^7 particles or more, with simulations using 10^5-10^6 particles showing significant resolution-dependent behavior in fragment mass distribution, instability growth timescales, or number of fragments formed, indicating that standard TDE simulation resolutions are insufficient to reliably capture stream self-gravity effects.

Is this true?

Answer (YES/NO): NO